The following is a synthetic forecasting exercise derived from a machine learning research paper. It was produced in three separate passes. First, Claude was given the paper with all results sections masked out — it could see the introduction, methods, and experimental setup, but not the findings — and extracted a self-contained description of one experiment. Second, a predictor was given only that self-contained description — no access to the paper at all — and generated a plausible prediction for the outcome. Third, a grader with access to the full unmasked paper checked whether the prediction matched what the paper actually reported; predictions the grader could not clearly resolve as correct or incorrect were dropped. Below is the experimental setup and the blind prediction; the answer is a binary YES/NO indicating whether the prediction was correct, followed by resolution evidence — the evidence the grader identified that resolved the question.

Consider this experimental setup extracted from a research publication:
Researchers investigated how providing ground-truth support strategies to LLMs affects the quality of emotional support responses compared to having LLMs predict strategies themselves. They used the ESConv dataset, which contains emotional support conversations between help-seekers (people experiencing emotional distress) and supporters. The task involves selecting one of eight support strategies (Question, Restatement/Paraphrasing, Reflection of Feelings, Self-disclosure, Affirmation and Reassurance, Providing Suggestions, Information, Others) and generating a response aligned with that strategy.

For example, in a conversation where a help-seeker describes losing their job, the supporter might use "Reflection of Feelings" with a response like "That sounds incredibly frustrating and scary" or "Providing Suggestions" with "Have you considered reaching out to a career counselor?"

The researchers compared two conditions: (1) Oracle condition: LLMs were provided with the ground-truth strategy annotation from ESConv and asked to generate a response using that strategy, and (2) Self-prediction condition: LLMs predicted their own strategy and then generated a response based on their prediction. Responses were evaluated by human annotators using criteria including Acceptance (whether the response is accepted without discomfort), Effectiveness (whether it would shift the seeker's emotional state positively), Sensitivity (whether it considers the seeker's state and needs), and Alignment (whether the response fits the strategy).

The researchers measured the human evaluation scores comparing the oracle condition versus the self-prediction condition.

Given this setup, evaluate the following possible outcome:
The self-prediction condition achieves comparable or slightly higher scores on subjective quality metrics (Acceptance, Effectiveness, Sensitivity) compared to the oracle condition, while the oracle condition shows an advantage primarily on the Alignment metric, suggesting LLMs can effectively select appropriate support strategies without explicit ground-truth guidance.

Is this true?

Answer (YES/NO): NO